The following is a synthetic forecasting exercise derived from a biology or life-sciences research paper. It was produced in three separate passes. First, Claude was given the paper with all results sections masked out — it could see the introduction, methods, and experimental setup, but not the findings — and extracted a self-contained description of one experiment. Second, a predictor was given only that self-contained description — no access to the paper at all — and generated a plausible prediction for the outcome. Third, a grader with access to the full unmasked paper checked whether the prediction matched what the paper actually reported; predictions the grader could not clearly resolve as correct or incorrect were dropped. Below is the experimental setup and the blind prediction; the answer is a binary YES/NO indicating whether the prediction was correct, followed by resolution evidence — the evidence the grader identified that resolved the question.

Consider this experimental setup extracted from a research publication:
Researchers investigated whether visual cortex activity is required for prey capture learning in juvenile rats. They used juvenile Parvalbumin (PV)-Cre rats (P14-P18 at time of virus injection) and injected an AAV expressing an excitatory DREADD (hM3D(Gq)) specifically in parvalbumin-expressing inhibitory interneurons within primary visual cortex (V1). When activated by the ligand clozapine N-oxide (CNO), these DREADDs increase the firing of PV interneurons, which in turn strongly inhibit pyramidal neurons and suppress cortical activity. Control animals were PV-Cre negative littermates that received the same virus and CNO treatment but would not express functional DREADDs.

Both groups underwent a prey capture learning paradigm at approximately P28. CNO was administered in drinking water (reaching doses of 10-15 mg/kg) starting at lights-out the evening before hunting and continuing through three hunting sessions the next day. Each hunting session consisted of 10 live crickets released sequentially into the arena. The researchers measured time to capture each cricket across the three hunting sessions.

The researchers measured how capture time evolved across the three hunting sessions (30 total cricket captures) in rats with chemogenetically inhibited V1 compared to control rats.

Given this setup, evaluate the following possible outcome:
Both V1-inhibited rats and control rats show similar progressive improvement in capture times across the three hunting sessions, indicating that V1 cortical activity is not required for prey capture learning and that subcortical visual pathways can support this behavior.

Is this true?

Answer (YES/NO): NO